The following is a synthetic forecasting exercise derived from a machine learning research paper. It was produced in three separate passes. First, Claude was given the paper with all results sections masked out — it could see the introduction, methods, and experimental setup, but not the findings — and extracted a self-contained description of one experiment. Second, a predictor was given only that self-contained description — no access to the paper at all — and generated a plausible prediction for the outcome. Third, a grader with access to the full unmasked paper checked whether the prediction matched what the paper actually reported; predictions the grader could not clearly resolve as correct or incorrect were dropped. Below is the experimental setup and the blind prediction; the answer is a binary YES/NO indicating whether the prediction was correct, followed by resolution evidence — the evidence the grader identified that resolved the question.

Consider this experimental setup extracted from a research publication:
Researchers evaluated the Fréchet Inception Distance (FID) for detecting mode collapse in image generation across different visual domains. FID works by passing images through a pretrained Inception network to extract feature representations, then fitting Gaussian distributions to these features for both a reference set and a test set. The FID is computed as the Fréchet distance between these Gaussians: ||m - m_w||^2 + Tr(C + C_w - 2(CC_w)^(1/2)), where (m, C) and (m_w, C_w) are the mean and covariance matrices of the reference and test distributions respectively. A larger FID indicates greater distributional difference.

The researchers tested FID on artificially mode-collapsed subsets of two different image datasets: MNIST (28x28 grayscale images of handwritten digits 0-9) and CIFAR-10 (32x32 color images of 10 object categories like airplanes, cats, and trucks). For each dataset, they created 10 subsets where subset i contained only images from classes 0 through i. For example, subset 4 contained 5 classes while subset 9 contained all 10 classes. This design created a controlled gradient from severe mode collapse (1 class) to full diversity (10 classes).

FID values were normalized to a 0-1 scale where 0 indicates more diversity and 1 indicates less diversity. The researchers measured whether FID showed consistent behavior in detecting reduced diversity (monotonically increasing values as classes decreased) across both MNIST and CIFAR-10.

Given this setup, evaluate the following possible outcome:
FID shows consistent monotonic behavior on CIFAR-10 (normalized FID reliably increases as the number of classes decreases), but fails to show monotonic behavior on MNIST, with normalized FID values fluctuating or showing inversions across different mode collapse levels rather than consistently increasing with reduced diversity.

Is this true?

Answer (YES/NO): NO